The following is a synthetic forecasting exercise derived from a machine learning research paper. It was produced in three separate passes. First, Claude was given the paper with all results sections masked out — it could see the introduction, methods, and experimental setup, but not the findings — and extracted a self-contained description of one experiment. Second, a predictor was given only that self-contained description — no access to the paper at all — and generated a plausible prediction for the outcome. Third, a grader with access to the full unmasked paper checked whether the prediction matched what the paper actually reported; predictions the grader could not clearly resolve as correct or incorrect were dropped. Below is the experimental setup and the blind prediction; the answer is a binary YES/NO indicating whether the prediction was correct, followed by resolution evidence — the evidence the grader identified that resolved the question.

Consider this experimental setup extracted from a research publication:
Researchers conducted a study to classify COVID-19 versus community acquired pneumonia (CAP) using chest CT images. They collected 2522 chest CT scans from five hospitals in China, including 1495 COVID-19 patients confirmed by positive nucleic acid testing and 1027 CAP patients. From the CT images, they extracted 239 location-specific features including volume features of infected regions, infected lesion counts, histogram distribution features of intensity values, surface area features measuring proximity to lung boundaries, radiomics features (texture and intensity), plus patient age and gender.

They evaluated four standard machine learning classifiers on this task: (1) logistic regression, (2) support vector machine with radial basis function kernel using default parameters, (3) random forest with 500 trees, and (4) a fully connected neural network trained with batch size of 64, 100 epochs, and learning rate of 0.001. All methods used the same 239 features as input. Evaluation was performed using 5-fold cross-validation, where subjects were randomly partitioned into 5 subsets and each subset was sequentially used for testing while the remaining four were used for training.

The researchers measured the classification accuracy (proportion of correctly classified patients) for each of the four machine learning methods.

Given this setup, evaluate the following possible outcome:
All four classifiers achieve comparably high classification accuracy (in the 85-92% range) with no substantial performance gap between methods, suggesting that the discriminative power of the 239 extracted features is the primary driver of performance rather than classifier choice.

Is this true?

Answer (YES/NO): YES